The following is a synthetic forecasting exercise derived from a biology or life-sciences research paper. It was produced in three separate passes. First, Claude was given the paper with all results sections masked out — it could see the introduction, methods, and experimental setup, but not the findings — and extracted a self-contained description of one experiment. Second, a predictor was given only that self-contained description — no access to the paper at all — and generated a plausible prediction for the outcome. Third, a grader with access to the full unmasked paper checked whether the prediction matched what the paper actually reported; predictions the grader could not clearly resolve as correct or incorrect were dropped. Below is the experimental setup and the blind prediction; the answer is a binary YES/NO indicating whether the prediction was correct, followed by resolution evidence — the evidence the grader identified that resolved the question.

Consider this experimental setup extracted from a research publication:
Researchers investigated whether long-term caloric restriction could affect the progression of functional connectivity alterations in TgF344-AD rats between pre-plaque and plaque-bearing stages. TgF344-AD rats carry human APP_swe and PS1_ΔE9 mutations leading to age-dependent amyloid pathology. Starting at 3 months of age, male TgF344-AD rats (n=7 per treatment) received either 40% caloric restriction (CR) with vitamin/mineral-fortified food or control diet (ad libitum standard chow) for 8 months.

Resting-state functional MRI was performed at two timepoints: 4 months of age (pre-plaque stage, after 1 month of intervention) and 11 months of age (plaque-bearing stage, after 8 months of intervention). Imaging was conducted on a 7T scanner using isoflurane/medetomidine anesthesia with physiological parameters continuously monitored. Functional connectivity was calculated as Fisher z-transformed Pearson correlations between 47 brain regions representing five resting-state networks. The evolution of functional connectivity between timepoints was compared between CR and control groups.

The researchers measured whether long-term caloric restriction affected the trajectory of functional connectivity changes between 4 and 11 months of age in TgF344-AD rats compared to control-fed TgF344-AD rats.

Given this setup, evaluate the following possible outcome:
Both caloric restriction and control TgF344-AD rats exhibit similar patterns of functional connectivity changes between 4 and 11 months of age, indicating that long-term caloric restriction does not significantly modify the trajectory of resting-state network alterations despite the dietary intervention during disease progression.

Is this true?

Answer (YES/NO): NO